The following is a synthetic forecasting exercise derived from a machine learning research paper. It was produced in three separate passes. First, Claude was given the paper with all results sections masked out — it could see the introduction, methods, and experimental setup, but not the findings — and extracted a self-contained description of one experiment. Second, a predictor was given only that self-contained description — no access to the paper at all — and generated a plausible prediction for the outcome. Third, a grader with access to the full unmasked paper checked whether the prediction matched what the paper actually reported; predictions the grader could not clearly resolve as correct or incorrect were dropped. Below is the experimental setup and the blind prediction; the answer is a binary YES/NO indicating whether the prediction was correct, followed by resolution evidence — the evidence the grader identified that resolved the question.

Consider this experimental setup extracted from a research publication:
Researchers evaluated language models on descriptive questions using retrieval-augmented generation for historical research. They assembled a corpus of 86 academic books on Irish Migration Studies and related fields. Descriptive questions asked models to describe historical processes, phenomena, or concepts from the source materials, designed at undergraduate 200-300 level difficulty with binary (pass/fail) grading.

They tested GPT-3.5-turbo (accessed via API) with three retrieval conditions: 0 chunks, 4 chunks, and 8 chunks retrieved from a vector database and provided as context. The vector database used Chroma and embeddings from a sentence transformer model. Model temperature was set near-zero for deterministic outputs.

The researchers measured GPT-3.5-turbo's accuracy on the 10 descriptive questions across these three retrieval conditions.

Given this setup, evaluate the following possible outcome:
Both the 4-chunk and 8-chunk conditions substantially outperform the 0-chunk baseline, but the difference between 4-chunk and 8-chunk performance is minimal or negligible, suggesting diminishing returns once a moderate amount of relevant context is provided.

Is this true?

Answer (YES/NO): NO